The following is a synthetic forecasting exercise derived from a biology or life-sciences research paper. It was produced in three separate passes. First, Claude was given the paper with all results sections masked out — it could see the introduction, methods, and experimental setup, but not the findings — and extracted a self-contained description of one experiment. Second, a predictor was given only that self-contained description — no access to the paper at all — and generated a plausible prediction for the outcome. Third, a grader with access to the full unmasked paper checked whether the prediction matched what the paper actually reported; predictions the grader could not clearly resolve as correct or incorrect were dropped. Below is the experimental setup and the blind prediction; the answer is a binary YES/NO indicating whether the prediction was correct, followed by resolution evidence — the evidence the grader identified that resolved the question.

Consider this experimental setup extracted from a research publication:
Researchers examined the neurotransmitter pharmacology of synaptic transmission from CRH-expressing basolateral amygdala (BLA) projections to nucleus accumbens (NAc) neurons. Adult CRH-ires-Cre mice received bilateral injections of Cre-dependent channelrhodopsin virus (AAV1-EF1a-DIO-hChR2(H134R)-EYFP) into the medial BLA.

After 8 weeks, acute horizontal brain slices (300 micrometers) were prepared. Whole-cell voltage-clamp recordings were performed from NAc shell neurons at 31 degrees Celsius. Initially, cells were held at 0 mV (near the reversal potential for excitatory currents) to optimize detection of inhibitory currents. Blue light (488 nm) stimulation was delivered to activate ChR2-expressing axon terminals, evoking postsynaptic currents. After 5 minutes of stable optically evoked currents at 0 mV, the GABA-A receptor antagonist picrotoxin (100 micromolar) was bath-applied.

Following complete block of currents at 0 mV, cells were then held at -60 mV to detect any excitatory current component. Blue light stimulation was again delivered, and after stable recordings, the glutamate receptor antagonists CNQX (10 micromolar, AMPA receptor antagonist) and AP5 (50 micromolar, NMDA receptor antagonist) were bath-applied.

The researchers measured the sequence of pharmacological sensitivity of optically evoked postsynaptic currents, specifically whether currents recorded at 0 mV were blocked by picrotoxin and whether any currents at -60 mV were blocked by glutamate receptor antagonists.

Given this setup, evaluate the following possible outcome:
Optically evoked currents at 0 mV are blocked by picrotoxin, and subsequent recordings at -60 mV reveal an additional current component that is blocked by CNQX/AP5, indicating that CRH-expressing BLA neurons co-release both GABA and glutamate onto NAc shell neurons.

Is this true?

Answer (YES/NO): NO